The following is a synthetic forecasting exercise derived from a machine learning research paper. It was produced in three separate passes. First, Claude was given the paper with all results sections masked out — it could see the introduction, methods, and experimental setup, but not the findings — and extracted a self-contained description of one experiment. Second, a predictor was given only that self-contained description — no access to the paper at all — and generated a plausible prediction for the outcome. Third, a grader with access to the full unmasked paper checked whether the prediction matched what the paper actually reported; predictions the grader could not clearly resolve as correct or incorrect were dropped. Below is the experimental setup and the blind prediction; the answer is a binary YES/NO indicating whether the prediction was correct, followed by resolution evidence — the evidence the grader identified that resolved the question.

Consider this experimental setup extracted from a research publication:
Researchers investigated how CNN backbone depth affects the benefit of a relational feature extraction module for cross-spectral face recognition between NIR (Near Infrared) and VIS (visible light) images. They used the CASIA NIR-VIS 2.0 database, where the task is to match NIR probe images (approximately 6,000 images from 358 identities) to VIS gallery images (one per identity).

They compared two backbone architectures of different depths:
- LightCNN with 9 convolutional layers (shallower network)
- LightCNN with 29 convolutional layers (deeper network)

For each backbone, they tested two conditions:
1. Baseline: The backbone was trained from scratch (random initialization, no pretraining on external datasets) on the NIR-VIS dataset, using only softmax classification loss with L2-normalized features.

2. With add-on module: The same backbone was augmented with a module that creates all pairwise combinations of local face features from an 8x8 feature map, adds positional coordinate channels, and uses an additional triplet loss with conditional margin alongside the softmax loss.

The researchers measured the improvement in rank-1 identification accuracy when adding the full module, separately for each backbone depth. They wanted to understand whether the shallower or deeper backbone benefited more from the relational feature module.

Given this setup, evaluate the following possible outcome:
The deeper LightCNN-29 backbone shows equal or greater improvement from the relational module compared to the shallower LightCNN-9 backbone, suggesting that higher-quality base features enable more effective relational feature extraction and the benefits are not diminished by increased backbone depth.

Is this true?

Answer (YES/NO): NO